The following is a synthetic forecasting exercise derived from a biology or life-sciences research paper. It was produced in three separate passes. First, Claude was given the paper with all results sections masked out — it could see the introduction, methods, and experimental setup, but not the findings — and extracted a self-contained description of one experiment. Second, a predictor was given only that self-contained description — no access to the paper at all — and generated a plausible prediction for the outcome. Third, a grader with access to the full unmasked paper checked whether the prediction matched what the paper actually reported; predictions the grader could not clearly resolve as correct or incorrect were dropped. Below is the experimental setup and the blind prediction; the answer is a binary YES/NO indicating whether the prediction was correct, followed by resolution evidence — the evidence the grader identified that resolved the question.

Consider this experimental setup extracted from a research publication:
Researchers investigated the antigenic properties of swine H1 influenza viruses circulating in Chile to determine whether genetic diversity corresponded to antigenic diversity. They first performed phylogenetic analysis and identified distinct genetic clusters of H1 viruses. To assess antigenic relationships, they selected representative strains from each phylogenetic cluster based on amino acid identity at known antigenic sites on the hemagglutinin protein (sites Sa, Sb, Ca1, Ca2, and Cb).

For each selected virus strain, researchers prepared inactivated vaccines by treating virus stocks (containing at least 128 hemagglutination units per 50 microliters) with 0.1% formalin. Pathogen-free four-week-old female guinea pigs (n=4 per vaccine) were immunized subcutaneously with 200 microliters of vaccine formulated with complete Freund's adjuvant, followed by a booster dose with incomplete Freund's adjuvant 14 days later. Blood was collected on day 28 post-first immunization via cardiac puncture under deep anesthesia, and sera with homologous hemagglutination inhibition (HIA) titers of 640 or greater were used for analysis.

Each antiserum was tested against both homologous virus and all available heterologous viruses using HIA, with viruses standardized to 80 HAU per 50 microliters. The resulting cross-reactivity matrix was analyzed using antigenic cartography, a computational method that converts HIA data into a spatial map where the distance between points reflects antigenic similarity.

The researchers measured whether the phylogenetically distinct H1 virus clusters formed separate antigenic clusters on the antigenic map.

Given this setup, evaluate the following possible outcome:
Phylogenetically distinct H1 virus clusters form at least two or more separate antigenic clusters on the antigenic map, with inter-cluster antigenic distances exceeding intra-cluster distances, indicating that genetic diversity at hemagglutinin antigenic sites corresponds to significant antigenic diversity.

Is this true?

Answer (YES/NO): YES